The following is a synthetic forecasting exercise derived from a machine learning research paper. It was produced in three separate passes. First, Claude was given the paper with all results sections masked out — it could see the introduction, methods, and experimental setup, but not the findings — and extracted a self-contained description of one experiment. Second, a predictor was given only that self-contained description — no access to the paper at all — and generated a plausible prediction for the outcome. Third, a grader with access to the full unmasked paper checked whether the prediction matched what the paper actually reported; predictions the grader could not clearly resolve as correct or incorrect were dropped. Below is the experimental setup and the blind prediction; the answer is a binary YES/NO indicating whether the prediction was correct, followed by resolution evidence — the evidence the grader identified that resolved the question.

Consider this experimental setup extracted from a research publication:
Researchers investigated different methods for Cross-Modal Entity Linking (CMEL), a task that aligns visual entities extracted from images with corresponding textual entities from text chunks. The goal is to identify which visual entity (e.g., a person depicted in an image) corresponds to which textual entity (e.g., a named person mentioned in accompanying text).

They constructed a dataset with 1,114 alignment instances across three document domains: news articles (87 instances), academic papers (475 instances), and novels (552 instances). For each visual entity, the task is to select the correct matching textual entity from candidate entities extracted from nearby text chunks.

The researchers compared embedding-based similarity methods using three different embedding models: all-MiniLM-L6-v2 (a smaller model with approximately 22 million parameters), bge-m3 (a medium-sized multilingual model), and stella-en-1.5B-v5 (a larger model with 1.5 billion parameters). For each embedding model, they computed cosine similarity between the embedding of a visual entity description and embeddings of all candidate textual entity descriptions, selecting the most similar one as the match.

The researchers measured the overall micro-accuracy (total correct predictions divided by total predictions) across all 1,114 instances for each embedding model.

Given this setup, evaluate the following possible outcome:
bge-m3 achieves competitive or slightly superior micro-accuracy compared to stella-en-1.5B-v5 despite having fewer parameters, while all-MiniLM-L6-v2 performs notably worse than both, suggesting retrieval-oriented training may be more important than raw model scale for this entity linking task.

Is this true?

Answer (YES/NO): NO